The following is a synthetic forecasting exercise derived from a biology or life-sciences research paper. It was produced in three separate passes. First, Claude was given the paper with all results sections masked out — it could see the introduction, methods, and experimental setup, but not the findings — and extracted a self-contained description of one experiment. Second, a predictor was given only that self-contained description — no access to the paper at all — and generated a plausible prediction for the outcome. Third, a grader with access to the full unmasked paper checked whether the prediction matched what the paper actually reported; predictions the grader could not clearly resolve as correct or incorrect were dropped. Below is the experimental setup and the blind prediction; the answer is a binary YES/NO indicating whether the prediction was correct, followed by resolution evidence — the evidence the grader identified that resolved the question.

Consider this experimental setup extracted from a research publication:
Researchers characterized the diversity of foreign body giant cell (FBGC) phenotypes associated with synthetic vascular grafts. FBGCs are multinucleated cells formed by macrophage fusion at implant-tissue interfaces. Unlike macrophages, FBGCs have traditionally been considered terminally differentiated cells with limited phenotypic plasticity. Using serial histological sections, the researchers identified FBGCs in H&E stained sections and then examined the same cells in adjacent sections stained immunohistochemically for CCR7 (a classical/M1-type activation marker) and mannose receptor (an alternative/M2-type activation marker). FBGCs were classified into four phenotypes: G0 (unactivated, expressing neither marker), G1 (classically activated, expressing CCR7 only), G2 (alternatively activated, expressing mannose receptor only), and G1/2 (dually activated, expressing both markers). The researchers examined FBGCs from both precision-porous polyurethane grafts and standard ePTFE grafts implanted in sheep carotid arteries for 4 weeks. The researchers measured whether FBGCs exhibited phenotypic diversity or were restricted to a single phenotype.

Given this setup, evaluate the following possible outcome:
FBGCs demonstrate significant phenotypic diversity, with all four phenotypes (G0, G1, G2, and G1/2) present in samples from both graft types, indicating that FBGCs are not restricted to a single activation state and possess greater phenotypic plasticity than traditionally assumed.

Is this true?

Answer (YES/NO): NO